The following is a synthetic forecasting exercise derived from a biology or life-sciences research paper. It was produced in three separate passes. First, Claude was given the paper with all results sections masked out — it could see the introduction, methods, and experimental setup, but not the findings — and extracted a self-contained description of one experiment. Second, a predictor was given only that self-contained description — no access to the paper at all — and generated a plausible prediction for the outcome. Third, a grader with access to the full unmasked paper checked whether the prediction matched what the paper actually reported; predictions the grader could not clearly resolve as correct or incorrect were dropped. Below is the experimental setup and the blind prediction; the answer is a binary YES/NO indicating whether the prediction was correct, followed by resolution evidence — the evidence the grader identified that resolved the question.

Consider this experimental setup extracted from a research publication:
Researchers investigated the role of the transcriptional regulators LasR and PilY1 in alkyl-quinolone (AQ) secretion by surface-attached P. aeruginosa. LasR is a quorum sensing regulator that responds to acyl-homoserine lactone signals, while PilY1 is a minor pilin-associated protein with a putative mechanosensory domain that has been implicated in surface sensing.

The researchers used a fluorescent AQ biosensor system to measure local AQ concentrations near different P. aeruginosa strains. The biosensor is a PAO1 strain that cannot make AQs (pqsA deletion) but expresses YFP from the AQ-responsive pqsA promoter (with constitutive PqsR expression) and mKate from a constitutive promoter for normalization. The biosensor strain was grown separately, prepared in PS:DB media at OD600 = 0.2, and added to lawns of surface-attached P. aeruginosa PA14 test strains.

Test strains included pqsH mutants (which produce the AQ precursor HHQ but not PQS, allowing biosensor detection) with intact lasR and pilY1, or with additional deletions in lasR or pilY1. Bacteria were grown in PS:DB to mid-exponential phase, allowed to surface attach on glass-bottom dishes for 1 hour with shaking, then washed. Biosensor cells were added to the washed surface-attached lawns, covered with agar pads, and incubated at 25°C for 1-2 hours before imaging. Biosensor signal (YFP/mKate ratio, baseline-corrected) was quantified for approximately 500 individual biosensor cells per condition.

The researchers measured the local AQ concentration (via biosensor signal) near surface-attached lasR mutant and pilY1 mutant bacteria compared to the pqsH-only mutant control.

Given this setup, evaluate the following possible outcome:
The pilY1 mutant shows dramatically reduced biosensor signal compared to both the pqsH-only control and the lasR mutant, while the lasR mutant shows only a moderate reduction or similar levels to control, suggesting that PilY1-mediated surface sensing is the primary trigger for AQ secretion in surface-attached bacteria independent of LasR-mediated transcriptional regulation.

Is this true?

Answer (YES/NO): NO